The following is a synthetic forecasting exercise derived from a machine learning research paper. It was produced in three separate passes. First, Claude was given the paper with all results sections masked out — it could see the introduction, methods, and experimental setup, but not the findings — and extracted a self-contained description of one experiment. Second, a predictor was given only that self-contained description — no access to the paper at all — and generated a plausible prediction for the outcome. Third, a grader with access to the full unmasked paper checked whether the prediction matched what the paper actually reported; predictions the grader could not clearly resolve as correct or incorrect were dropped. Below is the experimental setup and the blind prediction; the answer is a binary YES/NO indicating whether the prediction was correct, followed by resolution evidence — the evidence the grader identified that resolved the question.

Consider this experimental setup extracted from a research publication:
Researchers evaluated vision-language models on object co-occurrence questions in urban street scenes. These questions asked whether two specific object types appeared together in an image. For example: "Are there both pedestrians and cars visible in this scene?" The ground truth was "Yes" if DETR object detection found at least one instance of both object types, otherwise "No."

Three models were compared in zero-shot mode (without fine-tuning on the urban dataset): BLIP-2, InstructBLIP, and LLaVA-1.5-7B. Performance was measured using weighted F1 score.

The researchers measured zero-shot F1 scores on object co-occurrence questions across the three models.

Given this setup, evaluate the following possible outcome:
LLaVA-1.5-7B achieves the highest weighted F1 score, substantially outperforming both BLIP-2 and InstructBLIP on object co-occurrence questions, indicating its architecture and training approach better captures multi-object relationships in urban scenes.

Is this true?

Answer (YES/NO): NO